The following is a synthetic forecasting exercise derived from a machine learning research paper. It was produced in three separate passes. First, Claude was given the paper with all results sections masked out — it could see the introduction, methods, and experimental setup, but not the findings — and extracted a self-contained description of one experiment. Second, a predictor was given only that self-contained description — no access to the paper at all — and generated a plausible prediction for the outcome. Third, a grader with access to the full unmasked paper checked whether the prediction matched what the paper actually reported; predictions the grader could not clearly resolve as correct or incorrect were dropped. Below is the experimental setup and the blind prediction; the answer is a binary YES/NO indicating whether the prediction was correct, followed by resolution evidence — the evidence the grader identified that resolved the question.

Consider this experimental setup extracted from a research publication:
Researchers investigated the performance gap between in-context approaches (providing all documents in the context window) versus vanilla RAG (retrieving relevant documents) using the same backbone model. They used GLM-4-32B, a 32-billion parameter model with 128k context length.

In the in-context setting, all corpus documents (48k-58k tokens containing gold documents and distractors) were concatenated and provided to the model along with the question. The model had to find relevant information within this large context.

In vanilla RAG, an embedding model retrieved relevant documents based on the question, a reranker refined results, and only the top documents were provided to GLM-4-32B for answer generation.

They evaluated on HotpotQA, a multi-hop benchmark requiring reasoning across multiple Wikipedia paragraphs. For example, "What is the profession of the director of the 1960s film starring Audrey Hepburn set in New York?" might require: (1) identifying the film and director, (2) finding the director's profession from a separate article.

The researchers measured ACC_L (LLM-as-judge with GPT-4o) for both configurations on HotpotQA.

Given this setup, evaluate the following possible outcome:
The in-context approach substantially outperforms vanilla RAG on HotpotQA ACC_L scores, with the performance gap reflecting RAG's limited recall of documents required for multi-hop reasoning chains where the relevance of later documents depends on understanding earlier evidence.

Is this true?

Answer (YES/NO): NO